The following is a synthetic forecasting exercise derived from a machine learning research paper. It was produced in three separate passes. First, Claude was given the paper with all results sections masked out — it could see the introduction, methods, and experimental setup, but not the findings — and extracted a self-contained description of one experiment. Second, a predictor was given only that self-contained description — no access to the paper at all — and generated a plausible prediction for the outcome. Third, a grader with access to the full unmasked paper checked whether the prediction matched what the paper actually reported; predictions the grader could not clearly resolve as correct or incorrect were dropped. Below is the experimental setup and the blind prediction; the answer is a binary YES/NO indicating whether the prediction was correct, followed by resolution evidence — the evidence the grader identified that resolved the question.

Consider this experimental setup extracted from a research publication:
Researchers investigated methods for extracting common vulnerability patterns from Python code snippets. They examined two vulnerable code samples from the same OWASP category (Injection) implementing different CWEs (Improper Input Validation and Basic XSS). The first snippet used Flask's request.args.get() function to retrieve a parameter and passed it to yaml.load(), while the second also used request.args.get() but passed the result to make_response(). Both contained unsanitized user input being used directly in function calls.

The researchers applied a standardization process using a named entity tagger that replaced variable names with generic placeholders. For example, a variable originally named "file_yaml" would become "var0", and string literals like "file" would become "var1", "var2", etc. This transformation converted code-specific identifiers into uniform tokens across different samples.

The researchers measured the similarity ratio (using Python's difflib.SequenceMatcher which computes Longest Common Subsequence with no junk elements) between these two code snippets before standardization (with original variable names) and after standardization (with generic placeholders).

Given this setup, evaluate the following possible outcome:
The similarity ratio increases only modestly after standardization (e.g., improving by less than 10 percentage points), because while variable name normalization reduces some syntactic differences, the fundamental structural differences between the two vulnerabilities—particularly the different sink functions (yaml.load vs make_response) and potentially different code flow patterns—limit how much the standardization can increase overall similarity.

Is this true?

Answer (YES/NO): NO